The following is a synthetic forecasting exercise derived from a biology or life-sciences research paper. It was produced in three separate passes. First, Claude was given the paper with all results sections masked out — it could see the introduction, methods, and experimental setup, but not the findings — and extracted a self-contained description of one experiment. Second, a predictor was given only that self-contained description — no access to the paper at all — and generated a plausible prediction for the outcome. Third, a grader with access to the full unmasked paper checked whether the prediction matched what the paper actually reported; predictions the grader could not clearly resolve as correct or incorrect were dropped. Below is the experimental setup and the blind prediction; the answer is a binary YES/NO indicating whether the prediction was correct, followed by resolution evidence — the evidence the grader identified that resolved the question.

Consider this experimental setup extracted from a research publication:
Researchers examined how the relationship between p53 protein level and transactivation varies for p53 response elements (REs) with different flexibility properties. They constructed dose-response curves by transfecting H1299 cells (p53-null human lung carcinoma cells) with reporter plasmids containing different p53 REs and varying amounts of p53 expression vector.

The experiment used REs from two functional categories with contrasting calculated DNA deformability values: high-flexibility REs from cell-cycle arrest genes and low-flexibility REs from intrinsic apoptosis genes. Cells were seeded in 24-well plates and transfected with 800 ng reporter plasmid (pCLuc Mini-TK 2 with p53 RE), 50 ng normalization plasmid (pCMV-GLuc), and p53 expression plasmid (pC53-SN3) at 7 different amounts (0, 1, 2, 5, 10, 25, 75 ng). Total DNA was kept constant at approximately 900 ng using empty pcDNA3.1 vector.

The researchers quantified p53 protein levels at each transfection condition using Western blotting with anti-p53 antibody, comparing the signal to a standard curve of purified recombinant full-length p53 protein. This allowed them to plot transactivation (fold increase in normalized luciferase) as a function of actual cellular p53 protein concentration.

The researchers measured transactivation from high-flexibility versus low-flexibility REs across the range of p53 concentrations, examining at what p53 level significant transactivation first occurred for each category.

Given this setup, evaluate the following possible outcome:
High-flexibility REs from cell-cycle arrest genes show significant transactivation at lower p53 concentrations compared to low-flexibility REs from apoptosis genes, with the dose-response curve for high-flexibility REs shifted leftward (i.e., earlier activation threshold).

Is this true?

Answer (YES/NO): YES